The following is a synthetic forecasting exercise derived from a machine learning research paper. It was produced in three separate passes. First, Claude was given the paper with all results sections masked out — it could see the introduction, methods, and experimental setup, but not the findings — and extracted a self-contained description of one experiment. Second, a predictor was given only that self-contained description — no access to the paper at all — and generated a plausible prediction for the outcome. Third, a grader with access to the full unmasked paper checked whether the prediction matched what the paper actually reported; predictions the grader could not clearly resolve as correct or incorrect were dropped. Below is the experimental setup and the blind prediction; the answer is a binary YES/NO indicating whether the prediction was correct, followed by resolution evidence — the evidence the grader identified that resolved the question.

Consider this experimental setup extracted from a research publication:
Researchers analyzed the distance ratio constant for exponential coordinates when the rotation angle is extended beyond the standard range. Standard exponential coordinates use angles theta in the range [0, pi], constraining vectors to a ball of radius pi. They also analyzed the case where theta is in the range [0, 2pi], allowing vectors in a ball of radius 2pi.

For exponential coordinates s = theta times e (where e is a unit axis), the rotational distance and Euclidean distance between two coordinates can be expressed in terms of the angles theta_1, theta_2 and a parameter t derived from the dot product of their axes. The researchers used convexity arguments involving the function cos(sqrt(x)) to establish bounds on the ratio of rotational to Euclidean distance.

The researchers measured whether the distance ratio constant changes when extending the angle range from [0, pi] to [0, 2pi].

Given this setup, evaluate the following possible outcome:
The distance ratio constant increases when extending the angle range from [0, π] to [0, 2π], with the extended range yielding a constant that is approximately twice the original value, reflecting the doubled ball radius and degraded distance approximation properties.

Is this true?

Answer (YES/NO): NO